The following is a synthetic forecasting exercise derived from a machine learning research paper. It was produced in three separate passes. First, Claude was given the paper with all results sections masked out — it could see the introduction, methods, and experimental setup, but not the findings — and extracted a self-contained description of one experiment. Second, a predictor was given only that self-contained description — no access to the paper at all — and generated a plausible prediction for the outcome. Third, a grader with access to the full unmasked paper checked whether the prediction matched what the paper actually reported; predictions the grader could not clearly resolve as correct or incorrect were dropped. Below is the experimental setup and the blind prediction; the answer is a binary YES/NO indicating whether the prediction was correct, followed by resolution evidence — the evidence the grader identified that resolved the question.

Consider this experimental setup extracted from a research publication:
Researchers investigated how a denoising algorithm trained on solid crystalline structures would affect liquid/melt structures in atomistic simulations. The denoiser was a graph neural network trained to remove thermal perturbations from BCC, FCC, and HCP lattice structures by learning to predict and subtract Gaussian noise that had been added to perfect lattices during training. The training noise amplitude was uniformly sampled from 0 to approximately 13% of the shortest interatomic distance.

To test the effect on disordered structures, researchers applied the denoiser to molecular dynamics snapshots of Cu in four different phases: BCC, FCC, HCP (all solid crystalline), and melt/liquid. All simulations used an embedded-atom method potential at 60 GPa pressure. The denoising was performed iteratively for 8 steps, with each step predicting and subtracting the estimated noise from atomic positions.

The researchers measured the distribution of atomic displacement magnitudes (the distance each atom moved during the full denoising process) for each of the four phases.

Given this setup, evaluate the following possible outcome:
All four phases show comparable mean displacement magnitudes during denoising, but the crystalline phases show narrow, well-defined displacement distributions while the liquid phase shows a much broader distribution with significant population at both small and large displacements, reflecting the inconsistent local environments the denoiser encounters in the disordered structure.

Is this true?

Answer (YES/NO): NO